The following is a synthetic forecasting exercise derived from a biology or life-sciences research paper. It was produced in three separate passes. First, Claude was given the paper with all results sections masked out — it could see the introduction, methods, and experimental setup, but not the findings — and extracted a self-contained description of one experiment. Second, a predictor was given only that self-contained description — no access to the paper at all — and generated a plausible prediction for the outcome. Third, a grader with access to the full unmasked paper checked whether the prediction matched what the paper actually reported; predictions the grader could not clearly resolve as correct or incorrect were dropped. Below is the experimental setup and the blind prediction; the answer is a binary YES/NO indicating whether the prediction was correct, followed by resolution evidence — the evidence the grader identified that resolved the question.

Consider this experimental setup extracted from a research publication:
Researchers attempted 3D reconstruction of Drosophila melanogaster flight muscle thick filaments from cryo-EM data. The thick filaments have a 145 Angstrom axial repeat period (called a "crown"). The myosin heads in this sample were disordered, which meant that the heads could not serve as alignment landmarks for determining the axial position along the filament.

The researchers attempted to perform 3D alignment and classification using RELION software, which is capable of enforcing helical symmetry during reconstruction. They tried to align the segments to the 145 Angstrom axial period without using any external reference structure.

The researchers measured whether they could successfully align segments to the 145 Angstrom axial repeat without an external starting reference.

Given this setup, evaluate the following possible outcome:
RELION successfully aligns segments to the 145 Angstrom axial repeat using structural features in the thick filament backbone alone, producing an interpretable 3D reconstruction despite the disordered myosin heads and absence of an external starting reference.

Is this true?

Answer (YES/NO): NO